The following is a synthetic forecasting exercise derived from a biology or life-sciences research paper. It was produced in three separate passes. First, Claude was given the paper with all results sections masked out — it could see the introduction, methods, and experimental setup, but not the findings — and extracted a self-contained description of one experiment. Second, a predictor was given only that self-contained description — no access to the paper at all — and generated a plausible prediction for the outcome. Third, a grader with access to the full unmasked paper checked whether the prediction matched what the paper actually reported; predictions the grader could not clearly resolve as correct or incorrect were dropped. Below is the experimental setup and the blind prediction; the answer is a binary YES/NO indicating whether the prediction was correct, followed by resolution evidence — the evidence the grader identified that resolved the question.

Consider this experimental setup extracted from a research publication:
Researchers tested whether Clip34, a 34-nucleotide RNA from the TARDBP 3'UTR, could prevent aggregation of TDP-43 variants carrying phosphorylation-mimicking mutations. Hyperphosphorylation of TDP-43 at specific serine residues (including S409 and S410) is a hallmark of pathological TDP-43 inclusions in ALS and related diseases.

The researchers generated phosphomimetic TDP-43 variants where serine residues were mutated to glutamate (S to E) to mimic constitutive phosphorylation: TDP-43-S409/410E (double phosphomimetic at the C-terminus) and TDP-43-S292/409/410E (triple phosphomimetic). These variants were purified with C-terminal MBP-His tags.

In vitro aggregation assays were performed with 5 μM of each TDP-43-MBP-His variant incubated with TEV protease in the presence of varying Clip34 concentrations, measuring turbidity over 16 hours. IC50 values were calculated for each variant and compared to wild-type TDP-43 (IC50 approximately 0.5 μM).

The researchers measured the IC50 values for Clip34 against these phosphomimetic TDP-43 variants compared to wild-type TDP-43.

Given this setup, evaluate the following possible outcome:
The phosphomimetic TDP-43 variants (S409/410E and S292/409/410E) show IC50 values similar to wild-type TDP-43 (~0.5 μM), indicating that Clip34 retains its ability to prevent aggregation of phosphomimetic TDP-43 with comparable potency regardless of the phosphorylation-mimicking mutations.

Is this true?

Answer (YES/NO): NO